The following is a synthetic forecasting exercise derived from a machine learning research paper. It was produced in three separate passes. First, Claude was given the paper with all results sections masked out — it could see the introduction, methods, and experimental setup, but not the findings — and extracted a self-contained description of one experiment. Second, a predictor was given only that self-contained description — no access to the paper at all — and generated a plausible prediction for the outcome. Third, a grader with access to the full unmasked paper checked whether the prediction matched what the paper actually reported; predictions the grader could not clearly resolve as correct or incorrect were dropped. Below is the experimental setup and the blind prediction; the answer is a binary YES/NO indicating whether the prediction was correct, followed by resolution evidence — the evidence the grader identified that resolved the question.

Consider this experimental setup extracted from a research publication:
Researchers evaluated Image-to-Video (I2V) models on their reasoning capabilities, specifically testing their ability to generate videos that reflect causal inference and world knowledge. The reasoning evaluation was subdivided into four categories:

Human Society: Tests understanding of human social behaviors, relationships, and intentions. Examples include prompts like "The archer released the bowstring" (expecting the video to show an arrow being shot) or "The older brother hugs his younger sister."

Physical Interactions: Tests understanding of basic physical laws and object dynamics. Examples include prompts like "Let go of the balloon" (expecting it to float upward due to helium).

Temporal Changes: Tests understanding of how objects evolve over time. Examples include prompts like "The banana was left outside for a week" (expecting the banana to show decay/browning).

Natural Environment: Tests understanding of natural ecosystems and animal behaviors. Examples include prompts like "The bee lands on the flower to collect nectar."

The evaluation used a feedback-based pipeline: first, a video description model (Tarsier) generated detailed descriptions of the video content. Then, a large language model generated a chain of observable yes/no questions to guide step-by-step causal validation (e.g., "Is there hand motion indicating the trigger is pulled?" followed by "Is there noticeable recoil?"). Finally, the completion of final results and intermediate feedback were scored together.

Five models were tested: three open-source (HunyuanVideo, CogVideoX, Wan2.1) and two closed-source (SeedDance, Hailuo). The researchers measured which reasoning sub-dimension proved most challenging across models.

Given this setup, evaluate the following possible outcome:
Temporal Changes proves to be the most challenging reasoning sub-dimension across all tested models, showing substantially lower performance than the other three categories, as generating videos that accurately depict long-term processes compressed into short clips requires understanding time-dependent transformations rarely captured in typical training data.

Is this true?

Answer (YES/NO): NO